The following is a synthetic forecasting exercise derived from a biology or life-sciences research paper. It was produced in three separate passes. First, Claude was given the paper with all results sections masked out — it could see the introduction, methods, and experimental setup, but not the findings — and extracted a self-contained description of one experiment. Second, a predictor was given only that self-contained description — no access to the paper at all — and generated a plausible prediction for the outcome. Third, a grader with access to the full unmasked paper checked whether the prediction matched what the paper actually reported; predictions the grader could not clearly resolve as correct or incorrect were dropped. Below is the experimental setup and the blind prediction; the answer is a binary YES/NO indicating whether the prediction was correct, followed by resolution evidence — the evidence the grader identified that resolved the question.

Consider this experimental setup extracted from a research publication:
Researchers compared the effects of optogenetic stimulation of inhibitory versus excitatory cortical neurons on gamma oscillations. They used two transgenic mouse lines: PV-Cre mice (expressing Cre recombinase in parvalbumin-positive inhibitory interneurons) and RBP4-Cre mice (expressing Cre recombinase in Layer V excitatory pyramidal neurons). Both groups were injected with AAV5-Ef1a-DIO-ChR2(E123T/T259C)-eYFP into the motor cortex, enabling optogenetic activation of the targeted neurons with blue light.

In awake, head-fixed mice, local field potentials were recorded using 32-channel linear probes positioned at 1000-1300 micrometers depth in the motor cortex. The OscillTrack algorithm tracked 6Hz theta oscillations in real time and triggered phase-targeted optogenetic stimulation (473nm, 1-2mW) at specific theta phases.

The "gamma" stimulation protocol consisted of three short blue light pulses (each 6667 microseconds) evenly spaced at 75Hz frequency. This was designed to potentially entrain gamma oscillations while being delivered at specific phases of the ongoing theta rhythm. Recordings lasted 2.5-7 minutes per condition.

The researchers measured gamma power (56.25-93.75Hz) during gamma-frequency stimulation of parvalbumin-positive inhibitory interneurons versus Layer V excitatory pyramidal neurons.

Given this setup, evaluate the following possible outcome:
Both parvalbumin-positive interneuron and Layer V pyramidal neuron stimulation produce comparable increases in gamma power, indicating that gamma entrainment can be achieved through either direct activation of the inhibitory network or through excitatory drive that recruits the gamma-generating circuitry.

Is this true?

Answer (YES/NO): NO